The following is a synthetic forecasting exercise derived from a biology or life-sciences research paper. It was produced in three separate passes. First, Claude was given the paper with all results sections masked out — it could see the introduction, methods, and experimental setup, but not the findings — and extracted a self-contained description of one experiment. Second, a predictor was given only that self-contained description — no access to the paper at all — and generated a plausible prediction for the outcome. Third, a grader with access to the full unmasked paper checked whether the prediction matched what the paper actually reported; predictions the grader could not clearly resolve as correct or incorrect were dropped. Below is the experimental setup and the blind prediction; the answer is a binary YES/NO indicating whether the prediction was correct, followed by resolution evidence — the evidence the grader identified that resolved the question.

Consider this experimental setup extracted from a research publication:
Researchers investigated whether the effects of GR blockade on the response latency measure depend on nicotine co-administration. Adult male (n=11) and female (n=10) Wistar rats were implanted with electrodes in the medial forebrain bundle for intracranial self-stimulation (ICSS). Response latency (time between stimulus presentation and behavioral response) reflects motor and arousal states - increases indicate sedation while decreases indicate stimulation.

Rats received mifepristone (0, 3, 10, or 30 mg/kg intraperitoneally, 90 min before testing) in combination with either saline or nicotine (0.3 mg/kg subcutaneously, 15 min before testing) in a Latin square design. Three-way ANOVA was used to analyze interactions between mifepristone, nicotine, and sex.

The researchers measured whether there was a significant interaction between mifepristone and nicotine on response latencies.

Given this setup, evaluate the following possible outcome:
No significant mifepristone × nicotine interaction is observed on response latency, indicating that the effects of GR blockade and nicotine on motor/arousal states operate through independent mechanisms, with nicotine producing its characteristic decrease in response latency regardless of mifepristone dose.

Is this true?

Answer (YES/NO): YES